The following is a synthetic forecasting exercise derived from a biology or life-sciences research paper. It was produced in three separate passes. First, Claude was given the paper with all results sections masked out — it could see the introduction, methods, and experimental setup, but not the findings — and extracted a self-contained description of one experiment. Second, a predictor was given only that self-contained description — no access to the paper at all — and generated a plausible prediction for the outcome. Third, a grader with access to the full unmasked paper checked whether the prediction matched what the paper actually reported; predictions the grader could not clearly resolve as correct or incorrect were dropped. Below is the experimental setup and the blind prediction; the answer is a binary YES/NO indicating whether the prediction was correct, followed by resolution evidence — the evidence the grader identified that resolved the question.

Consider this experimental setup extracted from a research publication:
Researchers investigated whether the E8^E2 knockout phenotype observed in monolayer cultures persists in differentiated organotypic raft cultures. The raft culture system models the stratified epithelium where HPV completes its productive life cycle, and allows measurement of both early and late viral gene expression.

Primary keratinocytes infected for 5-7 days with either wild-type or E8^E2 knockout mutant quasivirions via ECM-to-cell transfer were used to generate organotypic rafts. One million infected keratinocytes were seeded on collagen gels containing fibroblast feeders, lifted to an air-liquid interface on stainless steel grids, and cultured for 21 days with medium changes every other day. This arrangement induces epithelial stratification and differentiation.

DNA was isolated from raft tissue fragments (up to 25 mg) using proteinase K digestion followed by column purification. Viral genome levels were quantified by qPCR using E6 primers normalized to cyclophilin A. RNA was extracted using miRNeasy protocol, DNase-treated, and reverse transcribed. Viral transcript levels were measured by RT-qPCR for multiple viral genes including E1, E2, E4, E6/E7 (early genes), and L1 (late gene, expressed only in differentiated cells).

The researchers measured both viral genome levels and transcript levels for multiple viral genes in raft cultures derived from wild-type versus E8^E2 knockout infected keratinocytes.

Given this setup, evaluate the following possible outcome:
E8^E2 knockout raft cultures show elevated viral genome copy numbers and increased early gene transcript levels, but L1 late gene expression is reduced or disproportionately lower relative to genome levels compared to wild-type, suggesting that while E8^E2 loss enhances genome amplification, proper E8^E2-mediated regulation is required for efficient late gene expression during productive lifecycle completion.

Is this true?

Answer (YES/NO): NO